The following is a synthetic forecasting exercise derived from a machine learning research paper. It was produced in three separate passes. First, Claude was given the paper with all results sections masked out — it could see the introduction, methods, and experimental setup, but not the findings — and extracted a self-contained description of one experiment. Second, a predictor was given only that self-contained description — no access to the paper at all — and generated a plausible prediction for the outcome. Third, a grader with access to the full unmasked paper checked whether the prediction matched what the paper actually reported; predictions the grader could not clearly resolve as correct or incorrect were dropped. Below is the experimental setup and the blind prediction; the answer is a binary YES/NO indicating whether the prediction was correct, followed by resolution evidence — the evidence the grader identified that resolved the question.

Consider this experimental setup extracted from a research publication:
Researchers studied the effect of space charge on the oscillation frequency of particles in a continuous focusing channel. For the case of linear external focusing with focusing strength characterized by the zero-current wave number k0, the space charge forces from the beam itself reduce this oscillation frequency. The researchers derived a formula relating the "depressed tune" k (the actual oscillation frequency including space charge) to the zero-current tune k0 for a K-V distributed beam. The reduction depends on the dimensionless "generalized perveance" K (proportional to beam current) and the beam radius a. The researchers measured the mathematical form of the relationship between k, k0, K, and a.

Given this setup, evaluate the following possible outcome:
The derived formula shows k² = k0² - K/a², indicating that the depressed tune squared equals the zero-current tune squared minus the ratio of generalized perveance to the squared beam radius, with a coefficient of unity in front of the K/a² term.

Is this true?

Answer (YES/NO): YES